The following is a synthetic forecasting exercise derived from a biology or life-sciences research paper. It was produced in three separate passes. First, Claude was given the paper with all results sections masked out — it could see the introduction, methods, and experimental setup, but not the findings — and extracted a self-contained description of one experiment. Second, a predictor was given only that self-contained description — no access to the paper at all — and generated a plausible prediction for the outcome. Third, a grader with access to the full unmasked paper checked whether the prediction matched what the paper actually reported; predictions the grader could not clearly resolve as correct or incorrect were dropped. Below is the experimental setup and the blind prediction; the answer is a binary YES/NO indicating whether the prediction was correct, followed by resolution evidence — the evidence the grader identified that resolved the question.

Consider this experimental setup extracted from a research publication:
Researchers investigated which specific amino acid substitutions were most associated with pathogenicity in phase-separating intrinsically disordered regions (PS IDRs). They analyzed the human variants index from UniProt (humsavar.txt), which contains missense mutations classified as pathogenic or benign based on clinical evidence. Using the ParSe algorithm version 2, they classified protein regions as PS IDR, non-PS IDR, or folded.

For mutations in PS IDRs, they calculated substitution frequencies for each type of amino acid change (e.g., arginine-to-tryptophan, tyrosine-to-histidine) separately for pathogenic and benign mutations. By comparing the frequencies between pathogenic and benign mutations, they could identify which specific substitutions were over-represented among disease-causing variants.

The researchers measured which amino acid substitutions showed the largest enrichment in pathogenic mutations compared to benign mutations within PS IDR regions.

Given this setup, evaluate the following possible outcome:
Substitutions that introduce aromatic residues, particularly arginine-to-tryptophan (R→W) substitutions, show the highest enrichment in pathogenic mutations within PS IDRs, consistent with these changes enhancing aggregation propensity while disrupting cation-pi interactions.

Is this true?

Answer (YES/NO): NO